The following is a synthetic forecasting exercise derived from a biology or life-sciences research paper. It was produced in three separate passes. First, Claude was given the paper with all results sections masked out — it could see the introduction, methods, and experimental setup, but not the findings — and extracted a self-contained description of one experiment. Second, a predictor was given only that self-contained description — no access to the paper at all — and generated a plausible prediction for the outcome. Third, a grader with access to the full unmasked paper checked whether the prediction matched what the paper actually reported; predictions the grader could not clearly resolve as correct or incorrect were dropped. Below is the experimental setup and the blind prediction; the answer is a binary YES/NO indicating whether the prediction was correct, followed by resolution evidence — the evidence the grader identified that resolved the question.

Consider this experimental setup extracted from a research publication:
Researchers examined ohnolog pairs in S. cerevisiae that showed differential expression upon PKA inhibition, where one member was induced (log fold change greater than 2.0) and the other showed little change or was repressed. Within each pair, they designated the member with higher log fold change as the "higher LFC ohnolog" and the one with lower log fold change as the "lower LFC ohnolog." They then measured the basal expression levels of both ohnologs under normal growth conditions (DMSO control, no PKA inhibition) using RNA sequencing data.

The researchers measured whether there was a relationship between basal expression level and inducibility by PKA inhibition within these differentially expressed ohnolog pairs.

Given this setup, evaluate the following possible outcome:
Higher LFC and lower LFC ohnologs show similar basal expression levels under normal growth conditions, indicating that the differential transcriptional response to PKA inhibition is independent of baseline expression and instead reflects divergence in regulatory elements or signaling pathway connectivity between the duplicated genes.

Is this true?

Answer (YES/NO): NO